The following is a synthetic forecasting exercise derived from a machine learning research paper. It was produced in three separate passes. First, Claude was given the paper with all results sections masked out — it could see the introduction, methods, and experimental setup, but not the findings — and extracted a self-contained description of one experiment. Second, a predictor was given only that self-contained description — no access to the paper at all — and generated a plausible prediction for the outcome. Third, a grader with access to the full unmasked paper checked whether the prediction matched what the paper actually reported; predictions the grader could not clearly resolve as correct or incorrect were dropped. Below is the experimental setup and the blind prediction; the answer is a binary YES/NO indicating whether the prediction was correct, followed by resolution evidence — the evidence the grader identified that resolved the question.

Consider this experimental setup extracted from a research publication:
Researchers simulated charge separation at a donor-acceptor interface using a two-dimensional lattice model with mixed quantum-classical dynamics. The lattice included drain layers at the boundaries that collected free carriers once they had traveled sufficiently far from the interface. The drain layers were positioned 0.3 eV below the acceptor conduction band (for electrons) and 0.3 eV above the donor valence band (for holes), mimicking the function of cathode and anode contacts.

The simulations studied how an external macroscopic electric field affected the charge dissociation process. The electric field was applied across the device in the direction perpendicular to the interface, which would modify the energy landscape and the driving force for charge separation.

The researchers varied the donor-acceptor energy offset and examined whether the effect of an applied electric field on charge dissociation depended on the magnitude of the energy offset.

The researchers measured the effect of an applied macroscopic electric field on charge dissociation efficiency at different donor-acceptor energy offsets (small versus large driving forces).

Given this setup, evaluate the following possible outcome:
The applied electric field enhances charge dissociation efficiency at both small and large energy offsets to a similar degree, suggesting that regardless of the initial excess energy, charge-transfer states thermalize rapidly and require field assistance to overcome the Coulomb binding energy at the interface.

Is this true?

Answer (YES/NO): NO